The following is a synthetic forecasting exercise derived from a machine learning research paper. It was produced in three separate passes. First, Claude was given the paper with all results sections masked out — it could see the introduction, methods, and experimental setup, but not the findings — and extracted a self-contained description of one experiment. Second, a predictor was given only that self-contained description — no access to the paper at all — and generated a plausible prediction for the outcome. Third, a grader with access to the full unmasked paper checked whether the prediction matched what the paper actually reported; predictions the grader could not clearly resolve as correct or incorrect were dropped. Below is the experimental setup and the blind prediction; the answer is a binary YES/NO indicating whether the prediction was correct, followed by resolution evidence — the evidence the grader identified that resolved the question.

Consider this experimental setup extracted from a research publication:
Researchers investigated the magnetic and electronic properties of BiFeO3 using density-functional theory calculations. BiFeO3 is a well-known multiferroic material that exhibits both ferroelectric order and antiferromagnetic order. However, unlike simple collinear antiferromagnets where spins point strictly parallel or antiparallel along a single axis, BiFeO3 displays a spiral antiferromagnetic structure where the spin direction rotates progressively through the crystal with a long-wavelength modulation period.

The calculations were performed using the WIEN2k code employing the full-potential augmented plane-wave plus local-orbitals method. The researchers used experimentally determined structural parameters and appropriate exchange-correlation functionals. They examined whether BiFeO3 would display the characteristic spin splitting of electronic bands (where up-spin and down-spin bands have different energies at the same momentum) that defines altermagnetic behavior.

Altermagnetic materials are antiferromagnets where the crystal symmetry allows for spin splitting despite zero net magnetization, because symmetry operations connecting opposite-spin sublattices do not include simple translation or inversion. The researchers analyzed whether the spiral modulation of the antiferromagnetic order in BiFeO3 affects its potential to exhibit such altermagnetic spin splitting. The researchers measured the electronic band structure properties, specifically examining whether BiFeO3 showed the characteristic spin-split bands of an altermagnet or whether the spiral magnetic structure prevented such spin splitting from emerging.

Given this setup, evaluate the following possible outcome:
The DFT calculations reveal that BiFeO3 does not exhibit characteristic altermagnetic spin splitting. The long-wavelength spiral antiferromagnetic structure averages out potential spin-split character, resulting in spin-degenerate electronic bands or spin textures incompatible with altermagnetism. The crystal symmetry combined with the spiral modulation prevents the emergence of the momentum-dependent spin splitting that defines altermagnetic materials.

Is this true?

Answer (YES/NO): NO